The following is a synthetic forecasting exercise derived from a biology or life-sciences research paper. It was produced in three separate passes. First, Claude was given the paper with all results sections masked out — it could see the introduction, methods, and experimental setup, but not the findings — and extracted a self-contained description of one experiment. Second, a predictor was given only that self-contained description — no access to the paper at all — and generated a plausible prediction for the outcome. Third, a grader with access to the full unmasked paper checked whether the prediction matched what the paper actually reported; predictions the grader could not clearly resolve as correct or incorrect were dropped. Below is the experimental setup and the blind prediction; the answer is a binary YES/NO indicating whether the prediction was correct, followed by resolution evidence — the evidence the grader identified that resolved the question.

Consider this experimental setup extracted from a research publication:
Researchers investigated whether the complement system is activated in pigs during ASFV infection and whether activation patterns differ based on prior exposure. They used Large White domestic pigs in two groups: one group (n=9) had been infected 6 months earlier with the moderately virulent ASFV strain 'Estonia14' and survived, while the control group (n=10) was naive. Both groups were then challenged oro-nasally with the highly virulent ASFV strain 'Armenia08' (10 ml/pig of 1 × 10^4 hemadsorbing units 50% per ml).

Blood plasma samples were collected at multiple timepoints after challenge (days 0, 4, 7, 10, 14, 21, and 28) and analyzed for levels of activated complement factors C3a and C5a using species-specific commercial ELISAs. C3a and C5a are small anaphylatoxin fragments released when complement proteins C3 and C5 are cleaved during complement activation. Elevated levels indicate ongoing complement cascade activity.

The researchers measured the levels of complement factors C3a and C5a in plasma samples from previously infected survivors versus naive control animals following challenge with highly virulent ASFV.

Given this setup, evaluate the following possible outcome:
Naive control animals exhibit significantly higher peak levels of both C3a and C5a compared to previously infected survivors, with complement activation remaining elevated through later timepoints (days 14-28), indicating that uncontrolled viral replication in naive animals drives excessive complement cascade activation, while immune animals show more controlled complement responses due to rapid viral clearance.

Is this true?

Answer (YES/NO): NO